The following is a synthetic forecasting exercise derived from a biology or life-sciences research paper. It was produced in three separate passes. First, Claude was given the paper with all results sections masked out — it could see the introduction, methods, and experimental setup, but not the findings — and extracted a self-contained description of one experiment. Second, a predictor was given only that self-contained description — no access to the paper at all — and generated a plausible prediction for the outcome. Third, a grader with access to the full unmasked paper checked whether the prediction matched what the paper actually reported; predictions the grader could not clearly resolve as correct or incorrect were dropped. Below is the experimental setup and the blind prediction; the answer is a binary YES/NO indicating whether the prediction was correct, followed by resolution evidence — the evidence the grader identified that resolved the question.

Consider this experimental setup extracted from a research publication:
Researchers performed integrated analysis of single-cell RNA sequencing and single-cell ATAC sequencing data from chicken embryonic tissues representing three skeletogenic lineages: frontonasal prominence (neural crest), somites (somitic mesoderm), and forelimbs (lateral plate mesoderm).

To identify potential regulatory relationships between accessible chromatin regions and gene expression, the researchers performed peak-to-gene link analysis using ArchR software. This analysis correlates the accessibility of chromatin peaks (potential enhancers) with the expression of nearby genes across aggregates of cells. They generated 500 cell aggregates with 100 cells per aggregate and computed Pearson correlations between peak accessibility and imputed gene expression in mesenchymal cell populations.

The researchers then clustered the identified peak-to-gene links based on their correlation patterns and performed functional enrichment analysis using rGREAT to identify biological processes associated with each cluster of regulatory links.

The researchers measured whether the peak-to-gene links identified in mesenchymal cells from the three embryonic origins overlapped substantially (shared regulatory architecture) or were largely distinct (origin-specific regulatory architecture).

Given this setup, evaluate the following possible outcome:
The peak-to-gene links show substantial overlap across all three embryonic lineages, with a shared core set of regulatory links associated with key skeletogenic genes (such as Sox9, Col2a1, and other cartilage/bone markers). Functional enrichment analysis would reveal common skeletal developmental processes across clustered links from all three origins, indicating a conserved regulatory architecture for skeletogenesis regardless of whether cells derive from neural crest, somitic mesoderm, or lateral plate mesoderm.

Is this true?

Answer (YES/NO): NO